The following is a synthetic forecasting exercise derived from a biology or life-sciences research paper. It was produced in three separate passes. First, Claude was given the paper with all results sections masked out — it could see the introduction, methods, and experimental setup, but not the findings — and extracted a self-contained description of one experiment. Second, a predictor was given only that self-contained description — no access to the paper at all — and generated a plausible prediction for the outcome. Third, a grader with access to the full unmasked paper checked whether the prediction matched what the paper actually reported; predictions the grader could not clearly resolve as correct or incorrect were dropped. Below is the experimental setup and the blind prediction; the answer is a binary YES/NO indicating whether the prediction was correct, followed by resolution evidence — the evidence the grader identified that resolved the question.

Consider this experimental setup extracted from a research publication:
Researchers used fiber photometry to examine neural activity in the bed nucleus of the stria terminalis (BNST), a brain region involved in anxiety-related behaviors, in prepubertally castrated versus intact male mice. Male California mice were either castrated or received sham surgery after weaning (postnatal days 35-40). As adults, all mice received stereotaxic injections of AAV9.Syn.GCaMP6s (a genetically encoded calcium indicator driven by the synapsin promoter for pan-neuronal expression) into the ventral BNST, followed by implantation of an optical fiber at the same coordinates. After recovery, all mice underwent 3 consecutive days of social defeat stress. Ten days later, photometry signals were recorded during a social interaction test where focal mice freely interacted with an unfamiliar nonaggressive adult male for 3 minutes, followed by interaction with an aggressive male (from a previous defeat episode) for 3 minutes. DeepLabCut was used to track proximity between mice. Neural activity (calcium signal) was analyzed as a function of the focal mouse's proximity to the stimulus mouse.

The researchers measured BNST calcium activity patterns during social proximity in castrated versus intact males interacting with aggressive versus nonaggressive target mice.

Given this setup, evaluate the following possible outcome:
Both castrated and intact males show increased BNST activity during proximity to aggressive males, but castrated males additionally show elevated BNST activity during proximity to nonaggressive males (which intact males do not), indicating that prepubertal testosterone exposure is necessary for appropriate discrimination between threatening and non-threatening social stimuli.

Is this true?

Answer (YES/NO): YES